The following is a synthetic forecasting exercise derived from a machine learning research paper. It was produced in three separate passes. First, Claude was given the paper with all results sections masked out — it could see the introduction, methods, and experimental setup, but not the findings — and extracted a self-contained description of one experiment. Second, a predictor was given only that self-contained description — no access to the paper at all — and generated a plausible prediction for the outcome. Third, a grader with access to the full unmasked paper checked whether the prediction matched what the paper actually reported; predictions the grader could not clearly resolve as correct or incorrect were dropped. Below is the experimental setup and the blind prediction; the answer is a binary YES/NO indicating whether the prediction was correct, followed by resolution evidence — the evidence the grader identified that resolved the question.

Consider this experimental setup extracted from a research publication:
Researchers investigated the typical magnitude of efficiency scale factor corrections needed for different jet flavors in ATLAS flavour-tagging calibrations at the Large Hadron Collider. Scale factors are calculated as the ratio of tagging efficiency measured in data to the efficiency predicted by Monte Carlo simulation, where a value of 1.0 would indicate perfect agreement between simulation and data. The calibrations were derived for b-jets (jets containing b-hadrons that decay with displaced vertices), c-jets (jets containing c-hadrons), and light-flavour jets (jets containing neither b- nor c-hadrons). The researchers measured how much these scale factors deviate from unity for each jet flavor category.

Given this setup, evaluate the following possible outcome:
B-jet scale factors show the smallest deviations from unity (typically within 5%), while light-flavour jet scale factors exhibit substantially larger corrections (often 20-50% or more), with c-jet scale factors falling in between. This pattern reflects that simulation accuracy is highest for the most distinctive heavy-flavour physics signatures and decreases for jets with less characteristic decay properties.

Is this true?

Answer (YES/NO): YES